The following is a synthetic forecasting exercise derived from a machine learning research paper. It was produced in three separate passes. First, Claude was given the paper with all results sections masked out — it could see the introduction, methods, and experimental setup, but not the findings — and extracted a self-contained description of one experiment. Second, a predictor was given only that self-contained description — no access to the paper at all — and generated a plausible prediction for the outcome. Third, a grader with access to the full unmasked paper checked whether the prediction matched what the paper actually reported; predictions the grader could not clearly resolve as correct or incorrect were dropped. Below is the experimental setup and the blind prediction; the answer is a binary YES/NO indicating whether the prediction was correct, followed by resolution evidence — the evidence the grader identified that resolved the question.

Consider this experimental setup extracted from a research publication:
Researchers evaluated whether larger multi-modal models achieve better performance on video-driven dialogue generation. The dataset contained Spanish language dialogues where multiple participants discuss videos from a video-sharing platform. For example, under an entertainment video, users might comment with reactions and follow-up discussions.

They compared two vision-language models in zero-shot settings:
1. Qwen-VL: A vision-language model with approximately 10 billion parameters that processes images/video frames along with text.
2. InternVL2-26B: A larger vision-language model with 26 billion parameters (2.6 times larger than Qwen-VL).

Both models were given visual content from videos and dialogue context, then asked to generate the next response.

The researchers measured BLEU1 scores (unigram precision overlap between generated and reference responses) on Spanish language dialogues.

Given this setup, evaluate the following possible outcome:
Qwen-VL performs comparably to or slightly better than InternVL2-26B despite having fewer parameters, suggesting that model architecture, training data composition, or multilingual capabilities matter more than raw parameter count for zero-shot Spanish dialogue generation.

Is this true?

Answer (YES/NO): YES